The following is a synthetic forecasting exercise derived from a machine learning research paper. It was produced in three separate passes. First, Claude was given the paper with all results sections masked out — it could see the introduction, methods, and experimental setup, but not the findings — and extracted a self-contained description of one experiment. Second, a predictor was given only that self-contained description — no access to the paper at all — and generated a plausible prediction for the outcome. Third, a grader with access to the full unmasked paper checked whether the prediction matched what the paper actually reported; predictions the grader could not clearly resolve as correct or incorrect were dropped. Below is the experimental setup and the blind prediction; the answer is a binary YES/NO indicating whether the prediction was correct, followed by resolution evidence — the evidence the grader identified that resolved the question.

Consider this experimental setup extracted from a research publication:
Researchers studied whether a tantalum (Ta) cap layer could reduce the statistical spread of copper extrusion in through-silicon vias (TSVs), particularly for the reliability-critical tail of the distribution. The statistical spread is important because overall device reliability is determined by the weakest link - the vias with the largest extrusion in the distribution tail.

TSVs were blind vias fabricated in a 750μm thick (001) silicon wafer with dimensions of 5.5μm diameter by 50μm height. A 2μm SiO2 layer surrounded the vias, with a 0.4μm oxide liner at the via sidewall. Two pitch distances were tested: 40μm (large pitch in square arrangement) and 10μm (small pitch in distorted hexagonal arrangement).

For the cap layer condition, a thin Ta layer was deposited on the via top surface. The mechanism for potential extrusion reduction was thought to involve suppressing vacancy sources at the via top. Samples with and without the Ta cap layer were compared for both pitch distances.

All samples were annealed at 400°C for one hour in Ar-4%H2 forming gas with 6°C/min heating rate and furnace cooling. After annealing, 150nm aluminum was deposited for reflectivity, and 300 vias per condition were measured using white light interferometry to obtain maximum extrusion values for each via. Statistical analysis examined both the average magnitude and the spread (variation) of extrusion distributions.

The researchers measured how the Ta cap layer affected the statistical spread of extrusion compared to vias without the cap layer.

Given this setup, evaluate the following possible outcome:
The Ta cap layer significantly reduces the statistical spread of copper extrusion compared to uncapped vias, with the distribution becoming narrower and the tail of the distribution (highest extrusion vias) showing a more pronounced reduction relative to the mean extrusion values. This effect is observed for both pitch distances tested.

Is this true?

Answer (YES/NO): YES